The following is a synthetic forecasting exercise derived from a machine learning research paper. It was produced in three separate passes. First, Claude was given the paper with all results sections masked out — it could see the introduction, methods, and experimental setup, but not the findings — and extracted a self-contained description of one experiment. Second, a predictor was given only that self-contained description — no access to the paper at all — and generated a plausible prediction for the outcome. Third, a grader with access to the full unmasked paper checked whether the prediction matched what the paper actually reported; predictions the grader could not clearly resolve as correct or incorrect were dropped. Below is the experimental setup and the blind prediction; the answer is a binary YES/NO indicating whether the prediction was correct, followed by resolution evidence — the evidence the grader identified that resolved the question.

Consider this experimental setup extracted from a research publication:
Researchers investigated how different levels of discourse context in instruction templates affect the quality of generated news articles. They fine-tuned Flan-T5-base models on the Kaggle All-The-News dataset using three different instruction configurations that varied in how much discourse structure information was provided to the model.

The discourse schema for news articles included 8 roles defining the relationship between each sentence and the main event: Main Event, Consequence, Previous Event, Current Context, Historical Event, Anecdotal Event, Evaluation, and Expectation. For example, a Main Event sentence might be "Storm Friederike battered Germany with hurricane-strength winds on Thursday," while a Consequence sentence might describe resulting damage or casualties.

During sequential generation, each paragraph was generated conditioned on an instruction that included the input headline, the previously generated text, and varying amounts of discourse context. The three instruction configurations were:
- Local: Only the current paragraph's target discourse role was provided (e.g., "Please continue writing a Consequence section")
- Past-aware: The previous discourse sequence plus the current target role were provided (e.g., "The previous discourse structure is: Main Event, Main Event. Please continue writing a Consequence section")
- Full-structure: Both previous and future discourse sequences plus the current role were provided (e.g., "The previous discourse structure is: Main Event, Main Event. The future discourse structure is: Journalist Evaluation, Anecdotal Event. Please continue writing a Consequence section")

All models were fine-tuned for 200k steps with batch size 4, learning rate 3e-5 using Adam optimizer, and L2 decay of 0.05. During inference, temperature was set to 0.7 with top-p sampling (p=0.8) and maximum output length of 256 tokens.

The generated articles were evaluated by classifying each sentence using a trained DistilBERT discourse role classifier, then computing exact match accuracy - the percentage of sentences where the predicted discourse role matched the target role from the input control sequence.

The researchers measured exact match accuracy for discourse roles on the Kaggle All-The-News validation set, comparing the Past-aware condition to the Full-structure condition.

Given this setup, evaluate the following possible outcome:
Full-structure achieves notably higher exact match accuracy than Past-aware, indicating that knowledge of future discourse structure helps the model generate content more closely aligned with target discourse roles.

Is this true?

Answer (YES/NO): NO